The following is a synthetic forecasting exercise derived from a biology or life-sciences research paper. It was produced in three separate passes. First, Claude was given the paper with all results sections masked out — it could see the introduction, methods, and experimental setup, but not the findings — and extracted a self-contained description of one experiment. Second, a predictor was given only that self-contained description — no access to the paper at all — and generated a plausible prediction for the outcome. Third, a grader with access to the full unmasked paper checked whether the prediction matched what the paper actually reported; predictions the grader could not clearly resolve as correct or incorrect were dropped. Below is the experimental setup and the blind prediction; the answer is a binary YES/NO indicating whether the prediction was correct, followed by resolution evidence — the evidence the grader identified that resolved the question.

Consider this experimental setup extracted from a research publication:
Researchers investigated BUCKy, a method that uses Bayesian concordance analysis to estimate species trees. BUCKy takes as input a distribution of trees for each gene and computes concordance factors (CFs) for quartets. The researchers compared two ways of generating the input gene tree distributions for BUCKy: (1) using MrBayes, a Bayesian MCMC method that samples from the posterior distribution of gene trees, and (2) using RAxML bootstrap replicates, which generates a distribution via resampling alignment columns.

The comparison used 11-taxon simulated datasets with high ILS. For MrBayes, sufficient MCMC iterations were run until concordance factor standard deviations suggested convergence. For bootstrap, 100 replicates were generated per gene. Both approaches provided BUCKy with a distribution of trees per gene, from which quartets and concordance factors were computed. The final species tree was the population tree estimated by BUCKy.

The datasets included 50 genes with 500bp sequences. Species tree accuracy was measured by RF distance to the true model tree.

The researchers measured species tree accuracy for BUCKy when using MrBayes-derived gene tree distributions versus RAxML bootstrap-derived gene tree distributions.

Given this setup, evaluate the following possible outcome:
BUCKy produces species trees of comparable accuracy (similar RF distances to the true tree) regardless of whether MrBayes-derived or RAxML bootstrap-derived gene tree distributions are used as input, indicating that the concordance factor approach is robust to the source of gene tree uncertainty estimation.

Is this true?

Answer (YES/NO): NO